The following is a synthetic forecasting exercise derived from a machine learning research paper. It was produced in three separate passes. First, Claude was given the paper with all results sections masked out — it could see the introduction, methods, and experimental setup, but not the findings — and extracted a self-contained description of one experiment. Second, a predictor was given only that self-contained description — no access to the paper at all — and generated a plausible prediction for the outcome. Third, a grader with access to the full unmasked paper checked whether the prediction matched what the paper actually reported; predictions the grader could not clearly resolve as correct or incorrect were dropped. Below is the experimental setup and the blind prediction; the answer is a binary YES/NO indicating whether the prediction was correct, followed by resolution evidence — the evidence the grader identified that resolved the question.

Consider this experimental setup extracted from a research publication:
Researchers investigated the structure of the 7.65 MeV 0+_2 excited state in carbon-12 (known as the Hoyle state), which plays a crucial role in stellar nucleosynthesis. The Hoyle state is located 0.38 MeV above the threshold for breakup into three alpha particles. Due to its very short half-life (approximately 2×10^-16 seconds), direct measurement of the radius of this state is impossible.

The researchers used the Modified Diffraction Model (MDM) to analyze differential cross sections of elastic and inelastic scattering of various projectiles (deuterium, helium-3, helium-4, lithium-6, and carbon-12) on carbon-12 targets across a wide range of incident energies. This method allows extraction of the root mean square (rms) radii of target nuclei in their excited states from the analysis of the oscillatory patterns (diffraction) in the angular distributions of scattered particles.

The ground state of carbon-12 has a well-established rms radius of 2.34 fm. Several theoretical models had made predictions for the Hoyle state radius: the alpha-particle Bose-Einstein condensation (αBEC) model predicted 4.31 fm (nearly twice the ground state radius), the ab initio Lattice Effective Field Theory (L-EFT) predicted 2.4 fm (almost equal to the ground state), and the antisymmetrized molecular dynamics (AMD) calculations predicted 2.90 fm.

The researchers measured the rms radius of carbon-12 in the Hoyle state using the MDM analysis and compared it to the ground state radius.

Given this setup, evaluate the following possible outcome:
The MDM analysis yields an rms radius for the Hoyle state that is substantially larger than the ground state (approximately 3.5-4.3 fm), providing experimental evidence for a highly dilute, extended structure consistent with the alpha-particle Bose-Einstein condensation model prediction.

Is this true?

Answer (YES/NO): NO